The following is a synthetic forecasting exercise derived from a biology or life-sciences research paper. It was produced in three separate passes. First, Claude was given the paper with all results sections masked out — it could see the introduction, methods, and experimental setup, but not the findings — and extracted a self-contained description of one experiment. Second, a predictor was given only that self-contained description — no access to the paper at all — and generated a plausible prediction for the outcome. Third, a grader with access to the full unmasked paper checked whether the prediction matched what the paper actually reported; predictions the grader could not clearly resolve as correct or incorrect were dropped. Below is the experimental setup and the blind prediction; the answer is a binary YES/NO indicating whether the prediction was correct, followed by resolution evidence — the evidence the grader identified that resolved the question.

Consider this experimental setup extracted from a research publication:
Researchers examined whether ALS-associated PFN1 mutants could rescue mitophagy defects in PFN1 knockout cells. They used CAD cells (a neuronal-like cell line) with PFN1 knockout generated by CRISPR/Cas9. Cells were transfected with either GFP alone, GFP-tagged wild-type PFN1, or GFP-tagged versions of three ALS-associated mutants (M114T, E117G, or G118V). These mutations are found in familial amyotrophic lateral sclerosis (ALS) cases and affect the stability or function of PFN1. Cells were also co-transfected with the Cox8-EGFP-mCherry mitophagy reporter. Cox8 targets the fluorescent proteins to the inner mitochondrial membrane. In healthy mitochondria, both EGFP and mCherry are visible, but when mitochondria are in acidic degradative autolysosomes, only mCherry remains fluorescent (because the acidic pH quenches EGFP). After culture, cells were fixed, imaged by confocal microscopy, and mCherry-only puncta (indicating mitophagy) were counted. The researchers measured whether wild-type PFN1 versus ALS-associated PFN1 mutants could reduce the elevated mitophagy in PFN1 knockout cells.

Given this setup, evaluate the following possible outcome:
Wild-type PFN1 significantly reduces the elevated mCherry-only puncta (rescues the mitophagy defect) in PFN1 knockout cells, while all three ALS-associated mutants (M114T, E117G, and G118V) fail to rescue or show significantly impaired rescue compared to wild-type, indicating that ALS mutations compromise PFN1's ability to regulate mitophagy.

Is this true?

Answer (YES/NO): YES